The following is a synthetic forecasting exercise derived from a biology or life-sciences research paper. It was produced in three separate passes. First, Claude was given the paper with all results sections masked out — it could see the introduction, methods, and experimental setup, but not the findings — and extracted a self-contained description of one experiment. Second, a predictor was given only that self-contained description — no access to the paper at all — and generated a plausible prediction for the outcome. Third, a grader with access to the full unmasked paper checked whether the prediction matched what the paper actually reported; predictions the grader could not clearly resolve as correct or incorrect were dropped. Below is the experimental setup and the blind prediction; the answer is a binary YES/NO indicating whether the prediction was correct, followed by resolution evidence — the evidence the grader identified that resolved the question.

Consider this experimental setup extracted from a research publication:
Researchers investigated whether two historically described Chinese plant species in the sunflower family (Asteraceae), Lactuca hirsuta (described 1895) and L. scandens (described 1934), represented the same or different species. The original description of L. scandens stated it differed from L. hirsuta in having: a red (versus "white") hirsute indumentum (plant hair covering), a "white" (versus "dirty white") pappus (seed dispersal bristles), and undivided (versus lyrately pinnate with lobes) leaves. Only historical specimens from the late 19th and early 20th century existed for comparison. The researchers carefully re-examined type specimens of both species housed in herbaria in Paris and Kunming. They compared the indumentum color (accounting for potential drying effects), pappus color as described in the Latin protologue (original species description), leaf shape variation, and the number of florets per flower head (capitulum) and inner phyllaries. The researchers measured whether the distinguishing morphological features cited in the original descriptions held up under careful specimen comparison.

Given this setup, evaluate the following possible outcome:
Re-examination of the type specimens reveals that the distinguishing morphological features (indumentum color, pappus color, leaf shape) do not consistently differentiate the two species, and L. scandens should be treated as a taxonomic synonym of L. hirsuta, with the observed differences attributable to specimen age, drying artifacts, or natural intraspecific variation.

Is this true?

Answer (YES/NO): NO